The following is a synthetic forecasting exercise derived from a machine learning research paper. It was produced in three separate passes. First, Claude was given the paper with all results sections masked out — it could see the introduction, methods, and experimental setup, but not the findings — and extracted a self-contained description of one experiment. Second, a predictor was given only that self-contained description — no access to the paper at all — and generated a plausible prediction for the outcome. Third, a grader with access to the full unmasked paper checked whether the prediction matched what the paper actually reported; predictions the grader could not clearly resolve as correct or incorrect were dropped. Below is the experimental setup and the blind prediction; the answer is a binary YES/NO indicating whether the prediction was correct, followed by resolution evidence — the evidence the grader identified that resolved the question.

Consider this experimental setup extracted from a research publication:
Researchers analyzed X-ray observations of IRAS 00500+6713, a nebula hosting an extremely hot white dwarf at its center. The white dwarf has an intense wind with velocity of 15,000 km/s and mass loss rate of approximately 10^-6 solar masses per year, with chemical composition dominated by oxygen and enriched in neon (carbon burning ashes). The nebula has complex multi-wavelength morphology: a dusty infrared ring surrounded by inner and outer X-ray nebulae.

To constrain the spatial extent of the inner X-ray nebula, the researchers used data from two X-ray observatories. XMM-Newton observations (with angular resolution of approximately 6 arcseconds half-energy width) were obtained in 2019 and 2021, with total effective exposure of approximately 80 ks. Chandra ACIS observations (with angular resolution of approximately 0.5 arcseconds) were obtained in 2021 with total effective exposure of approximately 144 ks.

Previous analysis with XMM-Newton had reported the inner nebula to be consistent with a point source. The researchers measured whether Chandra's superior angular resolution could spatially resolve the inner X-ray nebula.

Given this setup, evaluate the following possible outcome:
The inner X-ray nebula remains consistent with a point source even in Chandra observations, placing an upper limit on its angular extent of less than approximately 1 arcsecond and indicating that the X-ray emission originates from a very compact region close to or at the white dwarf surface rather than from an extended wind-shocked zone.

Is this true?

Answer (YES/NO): NO